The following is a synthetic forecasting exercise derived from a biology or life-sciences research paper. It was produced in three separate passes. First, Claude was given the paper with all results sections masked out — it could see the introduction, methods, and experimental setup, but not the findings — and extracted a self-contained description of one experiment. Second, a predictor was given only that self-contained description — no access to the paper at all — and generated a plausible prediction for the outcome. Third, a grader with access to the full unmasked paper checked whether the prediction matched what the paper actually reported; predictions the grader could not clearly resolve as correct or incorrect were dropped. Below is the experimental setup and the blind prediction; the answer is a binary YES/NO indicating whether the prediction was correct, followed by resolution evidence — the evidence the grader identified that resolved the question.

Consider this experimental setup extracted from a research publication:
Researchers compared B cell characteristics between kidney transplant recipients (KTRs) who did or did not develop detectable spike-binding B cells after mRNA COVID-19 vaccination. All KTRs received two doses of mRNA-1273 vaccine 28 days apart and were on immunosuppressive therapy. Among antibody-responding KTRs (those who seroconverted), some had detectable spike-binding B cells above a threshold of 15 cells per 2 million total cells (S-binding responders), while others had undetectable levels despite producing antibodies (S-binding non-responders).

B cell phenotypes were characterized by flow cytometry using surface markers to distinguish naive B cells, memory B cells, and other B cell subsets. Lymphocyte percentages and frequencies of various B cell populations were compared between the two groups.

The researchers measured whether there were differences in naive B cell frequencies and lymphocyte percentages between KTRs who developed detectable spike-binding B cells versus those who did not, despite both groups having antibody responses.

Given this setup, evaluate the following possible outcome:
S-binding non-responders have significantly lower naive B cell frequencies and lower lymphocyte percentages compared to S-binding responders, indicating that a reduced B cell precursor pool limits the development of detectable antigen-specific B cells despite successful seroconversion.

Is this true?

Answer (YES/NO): YES